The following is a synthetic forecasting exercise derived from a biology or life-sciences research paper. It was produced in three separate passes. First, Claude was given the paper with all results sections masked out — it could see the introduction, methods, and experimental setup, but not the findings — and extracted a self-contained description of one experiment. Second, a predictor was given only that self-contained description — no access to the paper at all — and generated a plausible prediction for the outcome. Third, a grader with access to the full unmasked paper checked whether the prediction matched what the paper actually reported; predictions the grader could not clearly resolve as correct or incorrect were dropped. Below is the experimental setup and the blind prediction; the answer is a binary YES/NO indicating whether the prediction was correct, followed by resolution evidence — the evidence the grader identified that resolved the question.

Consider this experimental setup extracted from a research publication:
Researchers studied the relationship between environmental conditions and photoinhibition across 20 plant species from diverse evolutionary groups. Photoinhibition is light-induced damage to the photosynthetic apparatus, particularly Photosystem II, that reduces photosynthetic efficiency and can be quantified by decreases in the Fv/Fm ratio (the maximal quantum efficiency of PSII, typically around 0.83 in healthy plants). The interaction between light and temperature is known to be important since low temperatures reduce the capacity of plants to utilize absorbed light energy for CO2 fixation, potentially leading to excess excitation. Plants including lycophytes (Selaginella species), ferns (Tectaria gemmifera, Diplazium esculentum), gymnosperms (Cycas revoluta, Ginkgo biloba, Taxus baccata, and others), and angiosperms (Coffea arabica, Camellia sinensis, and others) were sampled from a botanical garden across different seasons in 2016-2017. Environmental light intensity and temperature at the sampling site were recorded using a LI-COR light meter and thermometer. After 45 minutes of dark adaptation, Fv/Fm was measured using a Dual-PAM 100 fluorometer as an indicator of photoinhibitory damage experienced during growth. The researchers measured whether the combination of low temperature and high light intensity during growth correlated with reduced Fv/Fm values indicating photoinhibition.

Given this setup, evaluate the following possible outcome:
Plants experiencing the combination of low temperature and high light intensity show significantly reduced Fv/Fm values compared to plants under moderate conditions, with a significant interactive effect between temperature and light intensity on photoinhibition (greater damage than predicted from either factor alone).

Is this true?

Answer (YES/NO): YES